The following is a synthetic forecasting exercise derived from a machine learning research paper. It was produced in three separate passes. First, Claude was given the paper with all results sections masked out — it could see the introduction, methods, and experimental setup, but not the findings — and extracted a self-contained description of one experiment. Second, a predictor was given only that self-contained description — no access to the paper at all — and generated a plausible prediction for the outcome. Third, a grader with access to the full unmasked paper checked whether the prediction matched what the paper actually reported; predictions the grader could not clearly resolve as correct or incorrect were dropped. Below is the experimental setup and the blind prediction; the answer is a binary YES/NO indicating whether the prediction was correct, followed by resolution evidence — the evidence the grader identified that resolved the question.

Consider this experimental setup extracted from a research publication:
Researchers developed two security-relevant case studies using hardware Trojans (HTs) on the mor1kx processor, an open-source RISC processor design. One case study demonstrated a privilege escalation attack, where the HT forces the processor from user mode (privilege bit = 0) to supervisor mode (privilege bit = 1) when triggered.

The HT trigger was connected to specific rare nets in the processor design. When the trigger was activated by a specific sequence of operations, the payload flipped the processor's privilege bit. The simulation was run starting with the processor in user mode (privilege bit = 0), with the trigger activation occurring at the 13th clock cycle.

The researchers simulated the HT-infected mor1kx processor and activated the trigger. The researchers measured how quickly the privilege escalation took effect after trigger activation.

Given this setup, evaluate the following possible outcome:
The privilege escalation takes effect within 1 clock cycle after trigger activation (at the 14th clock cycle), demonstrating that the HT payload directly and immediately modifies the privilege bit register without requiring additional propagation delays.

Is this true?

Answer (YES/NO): NO